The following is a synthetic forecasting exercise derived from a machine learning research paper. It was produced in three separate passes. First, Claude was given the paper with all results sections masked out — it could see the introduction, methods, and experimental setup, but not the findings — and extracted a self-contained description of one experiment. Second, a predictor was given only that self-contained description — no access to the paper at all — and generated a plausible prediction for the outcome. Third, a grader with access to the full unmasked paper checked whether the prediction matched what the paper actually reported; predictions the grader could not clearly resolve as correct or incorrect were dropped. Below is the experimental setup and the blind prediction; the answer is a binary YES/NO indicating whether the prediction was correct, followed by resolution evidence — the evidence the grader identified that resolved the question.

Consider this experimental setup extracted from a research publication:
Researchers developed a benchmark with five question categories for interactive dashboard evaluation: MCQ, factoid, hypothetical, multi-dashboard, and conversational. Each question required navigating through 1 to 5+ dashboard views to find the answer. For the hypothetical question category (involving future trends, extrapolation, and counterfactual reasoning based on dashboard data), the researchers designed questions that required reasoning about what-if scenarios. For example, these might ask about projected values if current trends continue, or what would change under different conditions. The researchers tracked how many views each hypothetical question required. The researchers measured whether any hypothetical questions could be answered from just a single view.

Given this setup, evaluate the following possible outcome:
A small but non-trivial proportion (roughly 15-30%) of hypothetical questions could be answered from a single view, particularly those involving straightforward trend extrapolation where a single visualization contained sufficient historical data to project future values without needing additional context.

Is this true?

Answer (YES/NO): NO